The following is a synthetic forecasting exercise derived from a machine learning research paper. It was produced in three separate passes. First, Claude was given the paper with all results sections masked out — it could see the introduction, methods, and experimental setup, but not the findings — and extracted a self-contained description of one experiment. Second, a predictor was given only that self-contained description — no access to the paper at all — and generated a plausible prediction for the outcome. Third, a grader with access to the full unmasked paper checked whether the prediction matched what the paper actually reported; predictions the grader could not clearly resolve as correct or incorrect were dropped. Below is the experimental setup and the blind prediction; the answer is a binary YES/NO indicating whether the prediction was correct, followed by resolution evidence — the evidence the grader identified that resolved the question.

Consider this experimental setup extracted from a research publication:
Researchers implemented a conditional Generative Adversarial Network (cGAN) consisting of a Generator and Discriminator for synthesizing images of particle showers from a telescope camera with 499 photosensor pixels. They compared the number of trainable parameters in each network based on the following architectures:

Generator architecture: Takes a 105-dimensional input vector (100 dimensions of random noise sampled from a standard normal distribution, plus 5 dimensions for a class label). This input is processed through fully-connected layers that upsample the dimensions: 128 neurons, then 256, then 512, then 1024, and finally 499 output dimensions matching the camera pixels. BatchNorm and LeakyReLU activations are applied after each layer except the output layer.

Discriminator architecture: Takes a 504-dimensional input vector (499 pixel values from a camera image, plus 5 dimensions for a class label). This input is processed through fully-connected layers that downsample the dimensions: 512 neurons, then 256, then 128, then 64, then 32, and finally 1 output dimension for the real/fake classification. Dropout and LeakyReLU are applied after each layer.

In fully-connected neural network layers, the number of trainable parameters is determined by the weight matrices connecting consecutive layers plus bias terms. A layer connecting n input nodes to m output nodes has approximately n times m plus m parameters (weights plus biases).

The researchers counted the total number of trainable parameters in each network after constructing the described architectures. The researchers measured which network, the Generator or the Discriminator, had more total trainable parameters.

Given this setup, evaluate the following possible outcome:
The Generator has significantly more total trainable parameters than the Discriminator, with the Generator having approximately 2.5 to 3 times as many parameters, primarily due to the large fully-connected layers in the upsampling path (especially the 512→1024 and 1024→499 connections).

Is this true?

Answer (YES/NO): YES